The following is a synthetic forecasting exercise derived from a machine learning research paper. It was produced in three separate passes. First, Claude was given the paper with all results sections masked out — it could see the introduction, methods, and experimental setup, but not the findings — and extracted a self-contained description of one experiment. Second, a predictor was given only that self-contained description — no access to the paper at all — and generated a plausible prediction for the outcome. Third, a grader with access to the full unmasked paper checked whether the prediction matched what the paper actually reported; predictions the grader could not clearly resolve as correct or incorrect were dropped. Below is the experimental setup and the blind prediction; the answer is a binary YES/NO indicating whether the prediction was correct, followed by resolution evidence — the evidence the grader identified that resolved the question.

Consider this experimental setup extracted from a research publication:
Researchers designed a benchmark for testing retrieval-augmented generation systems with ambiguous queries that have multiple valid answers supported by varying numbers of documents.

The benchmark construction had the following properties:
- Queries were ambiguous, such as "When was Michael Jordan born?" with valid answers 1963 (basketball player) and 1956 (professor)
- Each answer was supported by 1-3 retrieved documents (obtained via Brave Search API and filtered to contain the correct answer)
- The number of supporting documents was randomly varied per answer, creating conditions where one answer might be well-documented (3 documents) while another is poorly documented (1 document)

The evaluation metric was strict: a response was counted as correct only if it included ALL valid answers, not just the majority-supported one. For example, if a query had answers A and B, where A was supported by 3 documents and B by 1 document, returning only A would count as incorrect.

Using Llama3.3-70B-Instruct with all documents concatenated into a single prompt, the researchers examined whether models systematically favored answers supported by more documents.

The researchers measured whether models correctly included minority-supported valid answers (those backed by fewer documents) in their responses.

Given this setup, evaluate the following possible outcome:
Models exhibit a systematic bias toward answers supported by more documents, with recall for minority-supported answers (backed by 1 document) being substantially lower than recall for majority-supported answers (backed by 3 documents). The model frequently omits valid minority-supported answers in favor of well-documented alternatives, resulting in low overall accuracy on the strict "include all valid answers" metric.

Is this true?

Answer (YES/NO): YES